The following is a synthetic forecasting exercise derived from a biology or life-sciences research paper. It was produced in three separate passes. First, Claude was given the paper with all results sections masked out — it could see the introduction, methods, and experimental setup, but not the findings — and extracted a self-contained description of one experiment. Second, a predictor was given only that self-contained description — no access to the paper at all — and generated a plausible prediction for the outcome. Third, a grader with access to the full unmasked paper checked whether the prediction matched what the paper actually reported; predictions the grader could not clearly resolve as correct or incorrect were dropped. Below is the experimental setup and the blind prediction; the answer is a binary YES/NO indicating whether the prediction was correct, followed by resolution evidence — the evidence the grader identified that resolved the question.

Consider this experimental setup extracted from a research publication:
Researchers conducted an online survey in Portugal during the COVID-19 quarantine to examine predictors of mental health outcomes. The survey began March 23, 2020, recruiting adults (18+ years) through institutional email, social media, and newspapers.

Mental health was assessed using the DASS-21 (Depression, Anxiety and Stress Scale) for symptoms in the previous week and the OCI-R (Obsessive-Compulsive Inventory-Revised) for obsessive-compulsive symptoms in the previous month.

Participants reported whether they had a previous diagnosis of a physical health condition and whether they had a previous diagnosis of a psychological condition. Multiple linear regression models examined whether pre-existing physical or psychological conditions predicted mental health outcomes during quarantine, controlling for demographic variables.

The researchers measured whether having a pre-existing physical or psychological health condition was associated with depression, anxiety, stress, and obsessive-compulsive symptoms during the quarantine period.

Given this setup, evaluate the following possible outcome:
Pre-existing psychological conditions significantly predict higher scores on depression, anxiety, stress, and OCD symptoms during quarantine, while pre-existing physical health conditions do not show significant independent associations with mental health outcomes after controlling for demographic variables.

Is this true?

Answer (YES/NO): NO